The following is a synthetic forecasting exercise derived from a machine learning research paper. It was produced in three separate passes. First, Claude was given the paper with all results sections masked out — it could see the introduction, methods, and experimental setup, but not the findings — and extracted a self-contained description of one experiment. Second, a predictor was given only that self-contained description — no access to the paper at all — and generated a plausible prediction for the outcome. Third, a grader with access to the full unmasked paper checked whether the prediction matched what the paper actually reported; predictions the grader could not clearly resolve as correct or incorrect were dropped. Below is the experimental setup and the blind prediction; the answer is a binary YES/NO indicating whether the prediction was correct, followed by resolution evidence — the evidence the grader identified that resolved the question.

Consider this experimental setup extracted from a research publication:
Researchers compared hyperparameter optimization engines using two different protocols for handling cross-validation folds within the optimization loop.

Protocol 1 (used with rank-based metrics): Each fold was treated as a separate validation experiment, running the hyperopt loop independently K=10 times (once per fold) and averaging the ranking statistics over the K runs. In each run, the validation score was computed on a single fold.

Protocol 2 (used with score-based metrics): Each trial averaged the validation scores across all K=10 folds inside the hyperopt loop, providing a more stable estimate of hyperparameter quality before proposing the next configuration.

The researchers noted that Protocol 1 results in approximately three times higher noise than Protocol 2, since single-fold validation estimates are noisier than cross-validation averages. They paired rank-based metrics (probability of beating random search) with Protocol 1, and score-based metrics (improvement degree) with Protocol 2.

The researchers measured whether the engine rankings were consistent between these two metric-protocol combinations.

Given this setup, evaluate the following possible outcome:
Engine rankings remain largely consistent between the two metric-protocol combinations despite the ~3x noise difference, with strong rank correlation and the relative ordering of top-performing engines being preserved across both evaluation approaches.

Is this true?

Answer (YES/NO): YES